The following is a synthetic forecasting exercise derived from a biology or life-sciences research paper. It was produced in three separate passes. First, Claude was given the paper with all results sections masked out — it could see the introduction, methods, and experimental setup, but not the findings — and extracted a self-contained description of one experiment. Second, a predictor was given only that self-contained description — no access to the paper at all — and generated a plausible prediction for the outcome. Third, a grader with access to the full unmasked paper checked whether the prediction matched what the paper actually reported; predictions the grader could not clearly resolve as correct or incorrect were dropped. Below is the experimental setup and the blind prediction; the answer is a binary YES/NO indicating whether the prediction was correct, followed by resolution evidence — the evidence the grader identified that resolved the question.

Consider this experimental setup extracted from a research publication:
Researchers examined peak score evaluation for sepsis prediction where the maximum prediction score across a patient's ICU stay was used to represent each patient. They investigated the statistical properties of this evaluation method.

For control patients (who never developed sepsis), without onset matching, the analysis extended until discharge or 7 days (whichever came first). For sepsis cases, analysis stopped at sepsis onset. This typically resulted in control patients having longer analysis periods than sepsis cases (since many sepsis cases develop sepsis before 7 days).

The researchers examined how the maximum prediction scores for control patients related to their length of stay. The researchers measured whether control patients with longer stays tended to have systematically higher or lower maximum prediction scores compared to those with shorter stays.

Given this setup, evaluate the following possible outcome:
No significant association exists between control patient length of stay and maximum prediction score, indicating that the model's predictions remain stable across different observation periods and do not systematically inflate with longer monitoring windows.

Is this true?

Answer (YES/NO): NO